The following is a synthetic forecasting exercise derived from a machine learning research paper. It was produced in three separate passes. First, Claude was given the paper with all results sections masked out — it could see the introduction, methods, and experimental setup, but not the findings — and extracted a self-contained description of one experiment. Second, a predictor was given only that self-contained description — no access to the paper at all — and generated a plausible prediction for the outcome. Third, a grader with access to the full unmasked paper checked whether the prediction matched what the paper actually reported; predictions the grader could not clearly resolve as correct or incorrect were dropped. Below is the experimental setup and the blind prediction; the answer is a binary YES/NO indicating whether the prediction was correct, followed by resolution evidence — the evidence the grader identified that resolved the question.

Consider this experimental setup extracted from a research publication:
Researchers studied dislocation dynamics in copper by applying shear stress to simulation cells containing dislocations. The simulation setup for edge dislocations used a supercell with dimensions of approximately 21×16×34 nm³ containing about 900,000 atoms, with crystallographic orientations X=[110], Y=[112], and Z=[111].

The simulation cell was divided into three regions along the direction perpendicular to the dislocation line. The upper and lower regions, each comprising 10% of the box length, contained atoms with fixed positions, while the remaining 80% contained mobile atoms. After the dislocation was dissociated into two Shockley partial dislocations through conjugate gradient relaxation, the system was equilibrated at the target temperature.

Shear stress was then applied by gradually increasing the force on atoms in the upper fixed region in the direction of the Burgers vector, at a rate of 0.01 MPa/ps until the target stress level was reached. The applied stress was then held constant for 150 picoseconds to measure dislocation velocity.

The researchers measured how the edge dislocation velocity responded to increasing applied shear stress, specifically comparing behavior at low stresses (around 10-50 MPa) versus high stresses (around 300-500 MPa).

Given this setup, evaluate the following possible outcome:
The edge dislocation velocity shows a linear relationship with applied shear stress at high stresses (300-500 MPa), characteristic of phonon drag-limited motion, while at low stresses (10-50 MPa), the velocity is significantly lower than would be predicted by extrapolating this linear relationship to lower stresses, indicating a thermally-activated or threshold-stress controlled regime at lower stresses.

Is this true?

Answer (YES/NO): NO